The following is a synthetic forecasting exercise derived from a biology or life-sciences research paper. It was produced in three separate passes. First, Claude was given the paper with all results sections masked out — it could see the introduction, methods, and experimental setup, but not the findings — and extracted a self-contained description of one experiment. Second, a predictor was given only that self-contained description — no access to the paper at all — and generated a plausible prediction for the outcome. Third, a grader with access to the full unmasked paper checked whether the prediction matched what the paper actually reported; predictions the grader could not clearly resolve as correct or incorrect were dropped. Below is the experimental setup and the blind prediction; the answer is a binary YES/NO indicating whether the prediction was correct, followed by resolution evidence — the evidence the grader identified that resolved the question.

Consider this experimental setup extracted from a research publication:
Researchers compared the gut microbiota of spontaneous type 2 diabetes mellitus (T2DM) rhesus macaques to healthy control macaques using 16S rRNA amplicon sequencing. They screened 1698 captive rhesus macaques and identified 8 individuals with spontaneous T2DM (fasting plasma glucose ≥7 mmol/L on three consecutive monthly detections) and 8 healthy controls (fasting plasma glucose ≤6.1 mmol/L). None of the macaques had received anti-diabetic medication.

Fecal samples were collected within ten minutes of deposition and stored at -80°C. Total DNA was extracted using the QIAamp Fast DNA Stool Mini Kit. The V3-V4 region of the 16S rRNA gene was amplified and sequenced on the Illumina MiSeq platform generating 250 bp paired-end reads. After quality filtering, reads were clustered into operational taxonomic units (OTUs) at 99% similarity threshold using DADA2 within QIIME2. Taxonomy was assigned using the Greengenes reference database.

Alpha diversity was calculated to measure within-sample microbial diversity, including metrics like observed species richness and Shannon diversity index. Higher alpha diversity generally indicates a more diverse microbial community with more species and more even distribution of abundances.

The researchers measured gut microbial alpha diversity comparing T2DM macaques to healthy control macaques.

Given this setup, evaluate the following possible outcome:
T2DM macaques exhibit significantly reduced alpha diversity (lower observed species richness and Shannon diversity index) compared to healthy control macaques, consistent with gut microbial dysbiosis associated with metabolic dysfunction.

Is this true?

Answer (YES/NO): NO